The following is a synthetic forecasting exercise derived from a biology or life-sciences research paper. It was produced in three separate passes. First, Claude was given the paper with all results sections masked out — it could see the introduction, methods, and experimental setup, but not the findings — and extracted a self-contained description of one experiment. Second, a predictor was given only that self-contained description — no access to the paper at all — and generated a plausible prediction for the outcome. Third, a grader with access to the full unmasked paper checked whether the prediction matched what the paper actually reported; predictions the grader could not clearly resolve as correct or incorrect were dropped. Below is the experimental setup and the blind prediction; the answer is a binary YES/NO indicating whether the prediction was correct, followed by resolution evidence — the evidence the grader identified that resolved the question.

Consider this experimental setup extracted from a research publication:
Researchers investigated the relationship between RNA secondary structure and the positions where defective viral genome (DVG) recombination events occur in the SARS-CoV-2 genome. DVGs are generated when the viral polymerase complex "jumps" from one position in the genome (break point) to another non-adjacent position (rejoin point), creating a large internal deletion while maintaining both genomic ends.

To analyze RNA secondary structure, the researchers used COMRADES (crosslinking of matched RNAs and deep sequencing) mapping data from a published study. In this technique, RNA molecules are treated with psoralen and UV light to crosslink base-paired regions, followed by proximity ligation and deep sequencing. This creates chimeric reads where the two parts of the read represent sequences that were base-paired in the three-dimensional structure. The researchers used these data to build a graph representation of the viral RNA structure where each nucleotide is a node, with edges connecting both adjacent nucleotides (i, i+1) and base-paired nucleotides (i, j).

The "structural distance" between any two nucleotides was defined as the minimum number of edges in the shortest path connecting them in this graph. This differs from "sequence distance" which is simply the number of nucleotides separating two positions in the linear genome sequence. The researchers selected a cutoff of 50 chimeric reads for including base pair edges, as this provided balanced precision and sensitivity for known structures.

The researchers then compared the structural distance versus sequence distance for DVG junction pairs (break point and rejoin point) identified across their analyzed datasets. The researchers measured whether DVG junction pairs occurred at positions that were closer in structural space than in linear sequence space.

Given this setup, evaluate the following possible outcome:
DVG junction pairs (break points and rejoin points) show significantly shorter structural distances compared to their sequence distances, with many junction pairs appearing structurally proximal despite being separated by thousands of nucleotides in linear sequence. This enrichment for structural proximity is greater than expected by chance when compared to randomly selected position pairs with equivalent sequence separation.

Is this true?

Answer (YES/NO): YES